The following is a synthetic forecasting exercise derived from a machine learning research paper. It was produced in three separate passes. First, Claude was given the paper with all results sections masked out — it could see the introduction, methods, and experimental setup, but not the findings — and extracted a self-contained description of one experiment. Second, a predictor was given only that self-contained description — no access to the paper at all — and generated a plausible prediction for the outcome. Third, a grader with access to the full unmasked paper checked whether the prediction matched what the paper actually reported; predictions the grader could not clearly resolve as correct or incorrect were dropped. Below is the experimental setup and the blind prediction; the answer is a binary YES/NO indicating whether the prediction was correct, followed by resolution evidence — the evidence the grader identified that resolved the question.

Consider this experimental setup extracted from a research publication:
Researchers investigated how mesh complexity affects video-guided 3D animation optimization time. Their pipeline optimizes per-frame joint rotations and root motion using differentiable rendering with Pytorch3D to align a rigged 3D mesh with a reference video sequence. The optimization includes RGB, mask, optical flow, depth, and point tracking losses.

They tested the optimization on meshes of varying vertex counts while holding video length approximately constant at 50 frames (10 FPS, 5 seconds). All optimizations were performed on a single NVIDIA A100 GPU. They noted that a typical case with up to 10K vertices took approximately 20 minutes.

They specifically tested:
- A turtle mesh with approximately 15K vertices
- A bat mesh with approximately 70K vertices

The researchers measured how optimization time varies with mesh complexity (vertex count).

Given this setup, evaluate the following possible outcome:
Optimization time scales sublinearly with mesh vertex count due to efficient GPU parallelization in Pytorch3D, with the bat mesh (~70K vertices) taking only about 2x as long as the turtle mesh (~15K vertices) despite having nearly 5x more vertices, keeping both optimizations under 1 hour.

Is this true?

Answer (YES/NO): NO